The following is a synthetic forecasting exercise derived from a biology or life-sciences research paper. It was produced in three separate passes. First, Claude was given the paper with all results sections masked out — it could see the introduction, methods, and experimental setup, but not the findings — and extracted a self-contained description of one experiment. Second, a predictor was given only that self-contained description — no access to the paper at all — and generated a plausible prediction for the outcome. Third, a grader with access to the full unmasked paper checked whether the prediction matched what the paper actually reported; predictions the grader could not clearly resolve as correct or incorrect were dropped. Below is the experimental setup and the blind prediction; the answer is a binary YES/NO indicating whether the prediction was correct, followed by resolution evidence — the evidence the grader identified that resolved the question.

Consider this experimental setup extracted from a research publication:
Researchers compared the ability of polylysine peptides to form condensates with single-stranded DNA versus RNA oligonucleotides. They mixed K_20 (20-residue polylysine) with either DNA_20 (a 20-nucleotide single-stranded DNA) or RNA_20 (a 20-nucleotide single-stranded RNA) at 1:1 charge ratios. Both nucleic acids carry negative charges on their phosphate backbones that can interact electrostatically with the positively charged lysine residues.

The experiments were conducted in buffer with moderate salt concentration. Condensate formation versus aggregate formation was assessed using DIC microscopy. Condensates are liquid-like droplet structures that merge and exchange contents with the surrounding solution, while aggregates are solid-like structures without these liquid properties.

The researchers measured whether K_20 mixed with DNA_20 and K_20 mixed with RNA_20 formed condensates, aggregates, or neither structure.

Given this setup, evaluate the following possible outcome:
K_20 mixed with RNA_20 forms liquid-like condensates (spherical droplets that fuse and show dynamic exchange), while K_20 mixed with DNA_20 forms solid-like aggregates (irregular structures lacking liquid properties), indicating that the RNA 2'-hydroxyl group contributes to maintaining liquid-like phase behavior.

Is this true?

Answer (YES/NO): NO